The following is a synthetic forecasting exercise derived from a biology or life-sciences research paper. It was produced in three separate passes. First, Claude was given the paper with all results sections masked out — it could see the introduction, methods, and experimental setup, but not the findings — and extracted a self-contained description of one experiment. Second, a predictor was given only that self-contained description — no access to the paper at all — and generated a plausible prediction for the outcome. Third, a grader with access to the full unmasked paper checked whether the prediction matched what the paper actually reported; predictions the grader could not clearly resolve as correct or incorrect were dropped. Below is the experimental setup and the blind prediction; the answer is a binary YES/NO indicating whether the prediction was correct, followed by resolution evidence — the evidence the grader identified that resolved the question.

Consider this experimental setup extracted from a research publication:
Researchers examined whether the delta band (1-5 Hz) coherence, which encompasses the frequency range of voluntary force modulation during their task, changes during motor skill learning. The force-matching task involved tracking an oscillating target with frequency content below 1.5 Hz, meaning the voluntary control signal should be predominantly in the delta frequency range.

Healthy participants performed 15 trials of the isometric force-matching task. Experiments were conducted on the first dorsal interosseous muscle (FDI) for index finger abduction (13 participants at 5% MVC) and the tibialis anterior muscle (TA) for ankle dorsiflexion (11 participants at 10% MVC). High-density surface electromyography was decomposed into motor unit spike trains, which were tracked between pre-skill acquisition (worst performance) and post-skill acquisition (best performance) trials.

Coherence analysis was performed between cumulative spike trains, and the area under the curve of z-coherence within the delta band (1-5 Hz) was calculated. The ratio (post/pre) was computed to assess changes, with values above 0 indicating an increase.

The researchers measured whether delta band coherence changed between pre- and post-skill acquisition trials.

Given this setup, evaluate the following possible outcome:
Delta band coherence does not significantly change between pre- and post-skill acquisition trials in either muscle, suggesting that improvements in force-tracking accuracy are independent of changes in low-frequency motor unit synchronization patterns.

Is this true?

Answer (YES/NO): YES